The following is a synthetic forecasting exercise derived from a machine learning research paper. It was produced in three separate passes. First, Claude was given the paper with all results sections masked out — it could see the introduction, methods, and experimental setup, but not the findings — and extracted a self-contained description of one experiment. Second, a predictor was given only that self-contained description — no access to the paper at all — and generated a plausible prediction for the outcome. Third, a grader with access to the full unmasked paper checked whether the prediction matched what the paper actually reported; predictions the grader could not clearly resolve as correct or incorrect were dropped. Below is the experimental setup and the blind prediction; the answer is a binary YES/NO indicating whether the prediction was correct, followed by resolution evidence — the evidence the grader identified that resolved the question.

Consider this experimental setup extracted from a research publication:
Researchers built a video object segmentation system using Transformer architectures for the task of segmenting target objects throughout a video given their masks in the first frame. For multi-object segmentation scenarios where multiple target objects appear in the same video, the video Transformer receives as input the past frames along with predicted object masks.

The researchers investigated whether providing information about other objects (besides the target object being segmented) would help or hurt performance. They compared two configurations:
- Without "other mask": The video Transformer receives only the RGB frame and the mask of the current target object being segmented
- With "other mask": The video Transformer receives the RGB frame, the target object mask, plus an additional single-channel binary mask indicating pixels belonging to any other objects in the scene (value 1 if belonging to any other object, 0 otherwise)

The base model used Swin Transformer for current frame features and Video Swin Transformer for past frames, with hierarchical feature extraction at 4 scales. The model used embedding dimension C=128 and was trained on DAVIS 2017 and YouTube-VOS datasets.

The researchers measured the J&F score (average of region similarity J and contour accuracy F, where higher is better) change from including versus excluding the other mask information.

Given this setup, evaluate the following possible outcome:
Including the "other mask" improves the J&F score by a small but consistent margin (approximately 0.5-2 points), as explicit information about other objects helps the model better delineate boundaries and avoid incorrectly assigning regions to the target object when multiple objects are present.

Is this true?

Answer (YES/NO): YES